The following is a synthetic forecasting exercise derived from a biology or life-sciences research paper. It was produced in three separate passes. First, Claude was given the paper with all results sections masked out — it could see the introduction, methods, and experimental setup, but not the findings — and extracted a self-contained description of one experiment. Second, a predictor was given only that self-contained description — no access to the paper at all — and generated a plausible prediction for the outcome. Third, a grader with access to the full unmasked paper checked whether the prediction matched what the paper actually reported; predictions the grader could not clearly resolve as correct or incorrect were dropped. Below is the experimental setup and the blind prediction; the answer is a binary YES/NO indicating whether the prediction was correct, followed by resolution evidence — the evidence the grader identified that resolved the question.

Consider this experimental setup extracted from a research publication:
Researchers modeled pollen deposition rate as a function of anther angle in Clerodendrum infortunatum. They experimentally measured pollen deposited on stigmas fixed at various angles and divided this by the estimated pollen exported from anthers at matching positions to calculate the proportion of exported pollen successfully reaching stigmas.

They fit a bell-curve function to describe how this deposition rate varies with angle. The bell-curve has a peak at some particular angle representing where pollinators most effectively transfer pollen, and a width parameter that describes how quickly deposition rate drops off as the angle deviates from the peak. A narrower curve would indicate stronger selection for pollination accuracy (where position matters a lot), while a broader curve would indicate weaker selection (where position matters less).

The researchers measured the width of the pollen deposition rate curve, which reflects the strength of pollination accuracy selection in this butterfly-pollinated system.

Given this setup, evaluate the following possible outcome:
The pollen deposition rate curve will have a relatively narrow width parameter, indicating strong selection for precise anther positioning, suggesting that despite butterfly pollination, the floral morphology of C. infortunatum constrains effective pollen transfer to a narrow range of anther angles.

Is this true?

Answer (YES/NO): YES